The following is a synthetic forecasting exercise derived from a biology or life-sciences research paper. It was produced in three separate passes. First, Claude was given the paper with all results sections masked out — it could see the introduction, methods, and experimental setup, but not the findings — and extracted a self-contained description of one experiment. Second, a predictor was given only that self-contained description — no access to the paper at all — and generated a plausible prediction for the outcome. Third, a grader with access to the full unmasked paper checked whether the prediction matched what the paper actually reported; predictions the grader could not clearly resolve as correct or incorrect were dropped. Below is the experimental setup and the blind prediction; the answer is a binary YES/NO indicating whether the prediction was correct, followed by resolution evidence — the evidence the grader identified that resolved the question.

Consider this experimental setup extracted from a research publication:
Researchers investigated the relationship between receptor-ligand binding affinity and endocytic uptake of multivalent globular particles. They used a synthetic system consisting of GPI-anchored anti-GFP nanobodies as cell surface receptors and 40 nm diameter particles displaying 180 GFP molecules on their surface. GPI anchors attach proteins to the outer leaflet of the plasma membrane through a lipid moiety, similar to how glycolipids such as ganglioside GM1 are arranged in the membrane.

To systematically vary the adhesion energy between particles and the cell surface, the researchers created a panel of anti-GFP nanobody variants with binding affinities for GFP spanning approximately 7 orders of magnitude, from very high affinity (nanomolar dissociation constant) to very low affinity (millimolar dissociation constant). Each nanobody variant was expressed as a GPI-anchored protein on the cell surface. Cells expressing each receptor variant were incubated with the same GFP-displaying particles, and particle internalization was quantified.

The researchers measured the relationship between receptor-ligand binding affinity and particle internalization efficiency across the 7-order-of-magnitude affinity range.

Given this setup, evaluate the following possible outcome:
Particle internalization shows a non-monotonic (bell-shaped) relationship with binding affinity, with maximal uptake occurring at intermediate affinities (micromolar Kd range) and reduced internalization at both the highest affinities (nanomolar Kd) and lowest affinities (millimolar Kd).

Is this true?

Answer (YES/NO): NO